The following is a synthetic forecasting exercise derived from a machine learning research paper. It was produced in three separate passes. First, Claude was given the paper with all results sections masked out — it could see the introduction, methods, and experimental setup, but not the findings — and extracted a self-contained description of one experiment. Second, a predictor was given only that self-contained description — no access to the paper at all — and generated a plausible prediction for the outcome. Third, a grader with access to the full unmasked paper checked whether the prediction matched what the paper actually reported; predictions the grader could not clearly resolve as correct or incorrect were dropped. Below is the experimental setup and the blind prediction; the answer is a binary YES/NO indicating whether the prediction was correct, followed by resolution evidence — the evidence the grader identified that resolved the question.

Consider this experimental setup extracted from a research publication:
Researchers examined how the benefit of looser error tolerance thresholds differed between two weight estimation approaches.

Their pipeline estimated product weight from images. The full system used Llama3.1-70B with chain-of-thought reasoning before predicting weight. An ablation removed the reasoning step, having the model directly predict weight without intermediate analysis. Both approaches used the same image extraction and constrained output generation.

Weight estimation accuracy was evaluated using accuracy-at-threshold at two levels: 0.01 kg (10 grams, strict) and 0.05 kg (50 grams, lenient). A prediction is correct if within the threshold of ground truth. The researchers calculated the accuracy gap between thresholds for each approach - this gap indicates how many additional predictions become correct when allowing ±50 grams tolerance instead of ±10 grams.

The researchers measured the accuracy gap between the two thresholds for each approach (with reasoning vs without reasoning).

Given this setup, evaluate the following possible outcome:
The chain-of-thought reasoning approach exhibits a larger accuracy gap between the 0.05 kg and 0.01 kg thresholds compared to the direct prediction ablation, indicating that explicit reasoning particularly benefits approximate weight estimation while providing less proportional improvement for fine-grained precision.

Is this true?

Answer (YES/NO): YES